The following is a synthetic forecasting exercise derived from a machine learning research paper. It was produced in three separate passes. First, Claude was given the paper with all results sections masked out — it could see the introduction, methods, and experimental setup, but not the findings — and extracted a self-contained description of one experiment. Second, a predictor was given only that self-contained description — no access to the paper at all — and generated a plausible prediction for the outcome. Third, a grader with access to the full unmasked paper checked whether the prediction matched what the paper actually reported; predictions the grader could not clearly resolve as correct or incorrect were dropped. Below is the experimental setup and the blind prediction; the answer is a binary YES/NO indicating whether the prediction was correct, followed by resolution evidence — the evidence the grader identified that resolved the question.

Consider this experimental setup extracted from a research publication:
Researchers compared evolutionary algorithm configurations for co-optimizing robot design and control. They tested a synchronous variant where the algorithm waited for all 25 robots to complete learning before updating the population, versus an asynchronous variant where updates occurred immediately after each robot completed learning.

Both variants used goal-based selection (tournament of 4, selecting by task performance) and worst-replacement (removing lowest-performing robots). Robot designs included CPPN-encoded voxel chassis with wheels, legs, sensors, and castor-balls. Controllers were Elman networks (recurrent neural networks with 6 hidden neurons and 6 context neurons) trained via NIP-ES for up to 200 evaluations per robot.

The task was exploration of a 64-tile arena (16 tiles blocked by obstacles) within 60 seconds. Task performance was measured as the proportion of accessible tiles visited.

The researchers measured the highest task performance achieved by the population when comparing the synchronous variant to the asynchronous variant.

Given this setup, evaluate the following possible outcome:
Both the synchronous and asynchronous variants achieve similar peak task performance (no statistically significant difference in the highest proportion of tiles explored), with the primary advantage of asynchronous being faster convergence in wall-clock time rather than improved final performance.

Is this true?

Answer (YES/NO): NO